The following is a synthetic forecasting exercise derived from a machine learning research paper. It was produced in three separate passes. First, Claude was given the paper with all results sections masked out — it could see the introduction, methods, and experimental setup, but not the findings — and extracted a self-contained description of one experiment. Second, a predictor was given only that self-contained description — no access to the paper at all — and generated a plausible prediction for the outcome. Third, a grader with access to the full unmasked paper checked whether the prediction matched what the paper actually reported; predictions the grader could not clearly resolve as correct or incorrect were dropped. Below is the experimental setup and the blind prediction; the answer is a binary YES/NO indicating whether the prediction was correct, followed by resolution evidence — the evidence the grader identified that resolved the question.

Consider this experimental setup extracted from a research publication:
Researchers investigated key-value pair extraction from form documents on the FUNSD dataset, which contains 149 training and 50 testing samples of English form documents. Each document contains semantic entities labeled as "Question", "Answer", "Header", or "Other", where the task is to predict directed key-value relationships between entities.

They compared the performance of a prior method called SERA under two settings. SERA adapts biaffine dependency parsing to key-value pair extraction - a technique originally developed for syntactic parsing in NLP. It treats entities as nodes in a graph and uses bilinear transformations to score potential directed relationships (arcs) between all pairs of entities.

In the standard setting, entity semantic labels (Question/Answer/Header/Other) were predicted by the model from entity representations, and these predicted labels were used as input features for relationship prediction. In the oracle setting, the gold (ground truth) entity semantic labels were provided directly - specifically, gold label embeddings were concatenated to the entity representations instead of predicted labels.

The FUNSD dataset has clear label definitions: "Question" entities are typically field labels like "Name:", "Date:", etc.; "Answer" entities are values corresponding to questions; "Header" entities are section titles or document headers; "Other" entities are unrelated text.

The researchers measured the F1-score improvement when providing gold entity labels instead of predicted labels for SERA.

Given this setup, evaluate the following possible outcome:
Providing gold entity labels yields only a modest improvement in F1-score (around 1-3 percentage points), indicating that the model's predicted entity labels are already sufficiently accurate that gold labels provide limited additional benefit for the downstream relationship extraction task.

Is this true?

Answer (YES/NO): NO